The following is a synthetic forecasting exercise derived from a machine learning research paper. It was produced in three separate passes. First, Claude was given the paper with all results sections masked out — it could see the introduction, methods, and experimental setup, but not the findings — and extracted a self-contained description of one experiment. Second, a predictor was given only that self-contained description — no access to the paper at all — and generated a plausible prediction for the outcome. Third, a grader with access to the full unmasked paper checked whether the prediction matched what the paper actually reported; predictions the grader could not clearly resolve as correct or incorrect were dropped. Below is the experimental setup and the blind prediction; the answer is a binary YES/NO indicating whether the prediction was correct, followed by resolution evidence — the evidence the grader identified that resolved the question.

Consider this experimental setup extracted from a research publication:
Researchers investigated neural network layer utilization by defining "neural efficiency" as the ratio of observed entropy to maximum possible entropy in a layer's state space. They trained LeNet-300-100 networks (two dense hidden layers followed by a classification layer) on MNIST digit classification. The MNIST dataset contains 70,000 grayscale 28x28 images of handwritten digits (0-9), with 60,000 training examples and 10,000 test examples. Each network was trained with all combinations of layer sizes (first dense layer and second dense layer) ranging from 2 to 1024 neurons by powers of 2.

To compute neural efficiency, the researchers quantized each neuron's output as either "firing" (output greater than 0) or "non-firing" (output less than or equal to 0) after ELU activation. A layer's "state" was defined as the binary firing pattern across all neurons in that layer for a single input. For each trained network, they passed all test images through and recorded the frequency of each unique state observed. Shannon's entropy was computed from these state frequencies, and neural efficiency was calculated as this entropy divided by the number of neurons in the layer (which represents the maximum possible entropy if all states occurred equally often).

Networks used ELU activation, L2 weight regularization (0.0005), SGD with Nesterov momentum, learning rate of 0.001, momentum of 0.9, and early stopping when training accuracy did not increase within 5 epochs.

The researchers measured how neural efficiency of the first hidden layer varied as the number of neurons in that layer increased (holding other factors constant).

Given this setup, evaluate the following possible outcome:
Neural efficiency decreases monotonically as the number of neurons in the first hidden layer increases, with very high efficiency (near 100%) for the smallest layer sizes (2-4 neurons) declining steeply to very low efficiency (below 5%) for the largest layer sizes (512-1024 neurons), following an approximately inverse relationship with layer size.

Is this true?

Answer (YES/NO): NO